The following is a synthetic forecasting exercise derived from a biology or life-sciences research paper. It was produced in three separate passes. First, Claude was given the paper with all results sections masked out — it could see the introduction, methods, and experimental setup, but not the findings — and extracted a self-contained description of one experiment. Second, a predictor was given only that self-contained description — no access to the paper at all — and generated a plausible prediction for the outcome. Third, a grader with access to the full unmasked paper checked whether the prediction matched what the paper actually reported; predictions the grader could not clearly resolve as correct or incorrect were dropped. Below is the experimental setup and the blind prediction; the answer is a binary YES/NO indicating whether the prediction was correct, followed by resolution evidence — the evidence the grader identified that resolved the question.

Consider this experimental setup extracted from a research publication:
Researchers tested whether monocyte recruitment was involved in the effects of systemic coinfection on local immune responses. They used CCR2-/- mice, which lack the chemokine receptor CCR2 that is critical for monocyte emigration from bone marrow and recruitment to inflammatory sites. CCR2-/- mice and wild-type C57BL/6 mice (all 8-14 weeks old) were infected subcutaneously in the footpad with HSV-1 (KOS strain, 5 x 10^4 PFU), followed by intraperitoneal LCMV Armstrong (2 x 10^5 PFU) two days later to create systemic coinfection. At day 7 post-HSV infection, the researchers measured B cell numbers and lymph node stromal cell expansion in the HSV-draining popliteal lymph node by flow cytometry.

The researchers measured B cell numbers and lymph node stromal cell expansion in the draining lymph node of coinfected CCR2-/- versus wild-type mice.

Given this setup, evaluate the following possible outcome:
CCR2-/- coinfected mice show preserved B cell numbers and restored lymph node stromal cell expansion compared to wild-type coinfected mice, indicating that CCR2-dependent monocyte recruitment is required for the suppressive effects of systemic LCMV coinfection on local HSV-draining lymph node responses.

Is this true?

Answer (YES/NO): NO